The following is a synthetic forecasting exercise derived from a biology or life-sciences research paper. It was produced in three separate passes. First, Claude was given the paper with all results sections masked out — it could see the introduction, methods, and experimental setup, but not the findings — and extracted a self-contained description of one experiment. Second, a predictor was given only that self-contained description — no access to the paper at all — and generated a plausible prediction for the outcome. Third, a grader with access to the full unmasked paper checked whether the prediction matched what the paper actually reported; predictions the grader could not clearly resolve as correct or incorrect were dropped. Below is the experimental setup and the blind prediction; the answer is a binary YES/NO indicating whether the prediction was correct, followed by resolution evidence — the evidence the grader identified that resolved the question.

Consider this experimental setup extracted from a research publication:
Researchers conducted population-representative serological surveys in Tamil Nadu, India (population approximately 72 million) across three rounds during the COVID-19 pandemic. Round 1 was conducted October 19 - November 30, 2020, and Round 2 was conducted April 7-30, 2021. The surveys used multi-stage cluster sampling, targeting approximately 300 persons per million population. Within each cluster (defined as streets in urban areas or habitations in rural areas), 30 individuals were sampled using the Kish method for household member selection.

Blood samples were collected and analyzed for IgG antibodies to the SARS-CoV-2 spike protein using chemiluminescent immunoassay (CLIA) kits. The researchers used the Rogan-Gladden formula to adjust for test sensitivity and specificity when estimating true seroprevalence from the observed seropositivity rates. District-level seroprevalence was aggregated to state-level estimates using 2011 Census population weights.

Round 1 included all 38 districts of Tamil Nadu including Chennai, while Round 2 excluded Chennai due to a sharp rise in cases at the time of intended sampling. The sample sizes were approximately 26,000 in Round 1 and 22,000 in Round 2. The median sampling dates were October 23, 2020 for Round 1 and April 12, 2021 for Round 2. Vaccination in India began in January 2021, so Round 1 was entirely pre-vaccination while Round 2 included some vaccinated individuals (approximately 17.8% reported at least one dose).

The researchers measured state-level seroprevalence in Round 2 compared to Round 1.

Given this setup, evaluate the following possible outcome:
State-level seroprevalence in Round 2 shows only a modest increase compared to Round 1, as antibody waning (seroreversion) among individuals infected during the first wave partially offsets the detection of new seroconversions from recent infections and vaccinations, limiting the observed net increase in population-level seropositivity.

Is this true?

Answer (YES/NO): NO